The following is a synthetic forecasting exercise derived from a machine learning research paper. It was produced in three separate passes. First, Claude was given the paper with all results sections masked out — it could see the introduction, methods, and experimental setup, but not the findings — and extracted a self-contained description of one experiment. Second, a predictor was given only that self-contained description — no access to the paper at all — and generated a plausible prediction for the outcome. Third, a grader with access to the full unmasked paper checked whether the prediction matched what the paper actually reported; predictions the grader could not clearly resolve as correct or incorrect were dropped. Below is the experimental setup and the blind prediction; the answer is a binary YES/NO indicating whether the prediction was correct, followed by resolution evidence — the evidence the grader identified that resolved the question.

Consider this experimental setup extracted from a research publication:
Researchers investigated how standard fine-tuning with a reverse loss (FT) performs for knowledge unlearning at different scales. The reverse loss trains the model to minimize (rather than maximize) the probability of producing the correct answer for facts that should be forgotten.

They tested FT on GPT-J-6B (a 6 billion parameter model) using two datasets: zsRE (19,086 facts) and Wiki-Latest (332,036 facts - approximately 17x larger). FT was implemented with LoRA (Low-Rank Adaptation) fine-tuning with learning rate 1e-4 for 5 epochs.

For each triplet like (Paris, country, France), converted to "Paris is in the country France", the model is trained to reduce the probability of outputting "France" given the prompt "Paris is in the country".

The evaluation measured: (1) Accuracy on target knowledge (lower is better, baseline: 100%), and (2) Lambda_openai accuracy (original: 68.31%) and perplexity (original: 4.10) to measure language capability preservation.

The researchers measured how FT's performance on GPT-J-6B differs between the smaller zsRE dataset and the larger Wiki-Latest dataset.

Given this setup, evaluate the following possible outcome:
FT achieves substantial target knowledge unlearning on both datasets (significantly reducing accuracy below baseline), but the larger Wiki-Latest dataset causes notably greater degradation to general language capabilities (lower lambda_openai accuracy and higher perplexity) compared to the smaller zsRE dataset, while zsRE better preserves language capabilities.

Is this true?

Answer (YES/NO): NO